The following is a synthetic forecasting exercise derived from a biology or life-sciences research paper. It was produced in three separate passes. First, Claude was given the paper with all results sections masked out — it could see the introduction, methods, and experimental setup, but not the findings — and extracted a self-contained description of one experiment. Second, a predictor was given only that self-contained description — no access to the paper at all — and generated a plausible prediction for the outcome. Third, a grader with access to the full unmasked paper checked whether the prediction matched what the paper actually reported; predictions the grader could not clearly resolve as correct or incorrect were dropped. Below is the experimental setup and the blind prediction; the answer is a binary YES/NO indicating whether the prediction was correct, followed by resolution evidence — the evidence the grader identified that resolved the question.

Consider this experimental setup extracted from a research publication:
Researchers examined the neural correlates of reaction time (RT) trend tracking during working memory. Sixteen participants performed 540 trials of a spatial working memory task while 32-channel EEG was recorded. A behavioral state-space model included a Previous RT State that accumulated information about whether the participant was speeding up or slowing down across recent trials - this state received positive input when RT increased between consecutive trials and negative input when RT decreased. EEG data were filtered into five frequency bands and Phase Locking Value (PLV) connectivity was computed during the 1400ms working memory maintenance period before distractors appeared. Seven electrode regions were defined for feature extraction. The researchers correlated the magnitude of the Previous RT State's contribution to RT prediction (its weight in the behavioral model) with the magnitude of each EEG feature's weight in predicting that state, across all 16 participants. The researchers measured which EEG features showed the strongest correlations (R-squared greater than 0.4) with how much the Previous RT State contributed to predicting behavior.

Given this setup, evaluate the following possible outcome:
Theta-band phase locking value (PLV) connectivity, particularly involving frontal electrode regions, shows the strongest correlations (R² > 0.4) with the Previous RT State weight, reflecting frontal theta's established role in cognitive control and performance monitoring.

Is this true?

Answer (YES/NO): NO